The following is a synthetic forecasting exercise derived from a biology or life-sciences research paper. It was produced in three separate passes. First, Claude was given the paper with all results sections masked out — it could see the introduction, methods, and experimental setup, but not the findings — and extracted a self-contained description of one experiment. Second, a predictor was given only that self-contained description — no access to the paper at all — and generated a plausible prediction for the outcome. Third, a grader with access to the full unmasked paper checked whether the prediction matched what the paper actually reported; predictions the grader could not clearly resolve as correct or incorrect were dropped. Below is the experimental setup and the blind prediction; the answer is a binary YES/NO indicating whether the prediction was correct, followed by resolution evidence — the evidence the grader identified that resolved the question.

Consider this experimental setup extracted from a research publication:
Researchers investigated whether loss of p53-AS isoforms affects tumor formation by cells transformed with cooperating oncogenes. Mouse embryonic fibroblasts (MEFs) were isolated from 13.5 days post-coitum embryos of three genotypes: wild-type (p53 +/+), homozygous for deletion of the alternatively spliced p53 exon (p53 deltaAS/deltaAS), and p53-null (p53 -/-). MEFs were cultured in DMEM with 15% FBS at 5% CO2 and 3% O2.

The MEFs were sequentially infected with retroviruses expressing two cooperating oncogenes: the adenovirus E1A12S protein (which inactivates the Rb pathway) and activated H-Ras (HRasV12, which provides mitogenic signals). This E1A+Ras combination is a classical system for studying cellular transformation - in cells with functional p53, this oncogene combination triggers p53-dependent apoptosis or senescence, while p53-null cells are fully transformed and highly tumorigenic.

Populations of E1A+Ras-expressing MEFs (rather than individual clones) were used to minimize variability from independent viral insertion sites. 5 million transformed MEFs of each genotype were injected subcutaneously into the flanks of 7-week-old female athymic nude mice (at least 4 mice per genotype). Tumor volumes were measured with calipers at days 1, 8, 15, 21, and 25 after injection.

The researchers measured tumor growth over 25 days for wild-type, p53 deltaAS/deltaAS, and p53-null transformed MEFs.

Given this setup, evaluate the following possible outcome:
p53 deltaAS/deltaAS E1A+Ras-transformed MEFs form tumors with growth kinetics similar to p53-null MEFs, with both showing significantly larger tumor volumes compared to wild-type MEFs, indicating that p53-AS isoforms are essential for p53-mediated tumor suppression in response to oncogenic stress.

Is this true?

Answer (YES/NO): NO